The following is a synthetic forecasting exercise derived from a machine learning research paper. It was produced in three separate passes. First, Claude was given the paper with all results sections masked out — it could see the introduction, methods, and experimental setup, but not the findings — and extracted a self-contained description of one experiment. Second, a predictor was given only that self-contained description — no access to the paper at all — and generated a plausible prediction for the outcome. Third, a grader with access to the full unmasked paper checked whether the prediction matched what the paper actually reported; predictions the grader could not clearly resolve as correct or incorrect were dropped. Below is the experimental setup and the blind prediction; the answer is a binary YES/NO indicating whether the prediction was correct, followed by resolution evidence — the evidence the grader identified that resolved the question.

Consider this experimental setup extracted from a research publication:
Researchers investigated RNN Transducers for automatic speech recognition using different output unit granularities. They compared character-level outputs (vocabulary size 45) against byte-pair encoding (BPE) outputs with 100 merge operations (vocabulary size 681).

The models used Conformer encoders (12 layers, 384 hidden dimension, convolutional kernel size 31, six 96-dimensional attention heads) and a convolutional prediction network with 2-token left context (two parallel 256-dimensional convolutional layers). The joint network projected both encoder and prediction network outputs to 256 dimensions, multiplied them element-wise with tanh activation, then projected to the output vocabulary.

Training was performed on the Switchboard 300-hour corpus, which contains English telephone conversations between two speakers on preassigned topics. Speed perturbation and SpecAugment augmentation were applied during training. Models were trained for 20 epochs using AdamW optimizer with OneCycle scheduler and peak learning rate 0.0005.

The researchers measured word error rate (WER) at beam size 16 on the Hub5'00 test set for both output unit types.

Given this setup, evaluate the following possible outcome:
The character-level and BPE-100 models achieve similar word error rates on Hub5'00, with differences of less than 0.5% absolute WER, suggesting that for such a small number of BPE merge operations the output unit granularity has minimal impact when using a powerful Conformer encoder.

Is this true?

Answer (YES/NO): YES